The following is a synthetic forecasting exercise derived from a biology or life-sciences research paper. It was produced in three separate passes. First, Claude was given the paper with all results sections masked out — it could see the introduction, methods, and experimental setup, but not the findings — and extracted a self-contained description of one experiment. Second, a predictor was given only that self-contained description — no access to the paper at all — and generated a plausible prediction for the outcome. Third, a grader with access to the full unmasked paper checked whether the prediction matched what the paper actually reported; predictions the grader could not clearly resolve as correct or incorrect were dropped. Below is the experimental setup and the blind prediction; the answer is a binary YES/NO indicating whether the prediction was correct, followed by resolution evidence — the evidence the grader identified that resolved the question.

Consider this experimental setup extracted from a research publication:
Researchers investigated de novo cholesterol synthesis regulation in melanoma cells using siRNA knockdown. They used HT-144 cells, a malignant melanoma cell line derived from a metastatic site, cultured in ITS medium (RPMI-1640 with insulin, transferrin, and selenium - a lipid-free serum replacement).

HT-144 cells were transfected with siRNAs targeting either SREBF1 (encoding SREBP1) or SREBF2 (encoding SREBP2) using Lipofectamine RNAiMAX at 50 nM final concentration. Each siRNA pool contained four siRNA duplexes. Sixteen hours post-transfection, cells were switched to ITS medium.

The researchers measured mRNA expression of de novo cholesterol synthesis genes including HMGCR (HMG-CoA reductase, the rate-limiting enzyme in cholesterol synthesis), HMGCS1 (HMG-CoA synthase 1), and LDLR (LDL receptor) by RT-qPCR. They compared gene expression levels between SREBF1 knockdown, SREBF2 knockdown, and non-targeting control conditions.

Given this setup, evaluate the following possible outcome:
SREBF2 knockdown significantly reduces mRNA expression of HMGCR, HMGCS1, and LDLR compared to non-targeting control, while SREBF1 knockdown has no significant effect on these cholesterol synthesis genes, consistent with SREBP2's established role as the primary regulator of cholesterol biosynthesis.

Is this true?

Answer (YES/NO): NO